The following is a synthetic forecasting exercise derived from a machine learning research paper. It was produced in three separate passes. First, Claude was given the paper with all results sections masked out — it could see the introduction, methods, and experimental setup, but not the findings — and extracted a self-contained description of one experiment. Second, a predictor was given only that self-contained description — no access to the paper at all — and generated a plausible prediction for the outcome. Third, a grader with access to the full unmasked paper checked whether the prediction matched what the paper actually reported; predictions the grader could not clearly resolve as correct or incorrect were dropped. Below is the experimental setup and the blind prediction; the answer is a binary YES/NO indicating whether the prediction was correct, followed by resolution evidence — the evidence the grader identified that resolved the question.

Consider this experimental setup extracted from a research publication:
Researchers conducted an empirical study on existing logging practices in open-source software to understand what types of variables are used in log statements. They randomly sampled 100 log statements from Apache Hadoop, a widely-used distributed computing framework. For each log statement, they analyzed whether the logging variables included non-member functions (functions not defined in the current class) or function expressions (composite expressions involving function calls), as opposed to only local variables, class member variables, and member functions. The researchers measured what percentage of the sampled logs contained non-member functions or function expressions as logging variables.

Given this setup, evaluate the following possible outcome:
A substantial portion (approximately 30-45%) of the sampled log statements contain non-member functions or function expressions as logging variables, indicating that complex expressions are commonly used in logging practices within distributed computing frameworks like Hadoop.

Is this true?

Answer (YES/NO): NO